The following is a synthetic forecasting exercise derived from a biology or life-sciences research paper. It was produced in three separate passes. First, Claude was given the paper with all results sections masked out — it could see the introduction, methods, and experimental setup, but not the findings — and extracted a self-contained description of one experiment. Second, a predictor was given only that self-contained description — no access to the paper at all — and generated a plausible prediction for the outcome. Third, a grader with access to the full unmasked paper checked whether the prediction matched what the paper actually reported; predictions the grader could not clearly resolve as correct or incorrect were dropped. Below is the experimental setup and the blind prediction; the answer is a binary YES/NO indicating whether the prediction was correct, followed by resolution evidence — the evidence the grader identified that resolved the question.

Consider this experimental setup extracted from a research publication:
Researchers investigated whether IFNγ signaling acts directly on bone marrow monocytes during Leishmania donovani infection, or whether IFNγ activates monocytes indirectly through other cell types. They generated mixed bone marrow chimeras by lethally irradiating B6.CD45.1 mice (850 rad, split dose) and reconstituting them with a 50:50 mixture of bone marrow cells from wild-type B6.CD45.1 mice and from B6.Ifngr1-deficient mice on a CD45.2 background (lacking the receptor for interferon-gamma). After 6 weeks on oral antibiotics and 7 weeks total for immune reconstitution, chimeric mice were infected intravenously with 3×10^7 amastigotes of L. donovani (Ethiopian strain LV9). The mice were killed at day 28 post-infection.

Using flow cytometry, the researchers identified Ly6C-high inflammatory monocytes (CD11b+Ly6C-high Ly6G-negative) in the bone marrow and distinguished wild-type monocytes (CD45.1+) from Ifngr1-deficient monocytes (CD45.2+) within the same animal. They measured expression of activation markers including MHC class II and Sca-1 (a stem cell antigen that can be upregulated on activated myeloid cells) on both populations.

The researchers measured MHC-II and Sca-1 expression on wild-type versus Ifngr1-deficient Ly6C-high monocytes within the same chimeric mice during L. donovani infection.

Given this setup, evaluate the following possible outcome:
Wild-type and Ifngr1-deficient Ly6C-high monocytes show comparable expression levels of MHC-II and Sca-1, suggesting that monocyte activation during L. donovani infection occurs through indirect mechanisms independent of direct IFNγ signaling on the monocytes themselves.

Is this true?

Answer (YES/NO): NO